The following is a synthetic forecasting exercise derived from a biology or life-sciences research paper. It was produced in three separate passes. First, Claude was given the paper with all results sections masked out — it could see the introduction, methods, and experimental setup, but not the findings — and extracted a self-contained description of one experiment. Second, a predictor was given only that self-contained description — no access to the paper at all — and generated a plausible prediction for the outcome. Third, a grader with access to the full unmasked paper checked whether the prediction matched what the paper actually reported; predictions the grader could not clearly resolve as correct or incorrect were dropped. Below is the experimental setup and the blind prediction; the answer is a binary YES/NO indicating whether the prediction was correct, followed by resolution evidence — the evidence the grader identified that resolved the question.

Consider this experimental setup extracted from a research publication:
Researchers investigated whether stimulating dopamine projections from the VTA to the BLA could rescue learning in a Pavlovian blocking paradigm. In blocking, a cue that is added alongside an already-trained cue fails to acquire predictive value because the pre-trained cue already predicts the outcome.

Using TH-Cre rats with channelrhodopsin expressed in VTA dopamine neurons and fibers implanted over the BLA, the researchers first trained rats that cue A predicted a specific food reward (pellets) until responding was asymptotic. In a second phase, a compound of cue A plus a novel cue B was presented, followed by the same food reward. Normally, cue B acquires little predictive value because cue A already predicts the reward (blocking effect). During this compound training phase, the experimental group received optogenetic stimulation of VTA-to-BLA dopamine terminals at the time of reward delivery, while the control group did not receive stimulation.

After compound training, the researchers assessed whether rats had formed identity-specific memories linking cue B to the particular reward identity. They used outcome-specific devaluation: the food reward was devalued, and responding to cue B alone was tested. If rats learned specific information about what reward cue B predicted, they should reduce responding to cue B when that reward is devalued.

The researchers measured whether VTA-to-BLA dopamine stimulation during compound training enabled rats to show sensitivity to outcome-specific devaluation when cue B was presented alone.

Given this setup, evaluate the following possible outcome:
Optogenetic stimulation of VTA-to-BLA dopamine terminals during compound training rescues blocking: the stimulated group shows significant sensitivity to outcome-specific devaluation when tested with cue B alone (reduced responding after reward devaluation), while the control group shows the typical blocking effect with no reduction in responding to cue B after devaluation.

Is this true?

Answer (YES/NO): NO